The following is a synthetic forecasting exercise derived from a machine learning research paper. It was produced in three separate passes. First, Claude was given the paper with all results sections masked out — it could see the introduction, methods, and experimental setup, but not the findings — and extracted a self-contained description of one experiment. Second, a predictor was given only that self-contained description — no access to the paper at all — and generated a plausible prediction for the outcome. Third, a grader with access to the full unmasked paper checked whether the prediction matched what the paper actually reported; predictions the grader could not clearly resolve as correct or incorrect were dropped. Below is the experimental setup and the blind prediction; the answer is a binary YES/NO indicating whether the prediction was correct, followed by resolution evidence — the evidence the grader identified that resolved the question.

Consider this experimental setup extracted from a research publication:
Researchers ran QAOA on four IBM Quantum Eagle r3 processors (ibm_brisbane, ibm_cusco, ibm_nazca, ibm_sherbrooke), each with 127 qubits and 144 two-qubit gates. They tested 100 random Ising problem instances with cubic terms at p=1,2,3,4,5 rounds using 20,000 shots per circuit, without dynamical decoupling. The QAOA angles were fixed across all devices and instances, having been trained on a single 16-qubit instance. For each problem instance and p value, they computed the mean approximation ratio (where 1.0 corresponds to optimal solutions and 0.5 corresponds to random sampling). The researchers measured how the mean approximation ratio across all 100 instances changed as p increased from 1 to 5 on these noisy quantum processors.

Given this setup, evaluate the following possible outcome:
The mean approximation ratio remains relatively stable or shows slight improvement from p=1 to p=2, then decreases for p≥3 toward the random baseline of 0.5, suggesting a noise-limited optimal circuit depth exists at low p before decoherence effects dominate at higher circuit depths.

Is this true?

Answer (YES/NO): YES